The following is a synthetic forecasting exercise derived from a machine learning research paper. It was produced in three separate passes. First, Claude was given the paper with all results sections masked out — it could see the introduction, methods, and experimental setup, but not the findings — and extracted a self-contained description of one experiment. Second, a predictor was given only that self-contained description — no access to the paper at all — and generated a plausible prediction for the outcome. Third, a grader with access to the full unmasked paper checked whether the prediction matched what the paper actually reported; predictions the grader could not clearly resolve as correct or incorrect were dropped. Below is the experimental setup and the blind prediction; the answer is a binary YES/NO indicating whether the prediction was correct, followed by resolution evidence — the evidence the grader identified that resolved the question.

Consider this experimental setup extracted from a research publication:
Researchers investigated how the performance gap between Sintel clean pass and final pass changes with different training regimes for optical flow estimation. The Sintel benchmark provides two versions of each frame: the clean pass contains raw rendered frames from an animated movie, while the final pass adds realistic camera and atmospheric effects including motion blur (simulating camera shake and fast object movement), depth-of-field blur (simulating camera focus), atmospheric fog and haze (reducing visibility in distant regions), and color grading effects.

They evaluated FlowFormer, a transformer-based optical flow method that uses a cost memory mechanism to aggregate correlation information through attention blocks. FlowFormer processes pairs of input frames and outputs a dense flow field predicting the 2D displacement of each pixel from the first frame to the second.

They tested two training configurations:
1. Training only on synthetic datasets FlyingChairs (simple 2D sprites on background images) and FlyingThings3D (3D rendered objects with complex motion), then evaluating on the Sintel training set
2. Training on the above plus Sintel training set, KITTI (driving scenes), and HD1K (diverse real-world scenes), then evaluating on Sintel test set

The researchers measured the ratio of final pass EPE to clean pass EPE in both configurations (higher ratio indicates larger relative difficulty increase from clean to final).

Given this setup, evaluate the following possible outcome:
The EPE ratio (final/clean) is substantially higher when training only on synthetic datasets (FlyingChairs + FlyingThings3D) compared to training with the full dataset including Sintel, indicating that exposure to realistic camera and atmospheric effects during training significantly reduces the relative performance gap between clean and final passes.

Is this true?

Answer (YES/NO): YES